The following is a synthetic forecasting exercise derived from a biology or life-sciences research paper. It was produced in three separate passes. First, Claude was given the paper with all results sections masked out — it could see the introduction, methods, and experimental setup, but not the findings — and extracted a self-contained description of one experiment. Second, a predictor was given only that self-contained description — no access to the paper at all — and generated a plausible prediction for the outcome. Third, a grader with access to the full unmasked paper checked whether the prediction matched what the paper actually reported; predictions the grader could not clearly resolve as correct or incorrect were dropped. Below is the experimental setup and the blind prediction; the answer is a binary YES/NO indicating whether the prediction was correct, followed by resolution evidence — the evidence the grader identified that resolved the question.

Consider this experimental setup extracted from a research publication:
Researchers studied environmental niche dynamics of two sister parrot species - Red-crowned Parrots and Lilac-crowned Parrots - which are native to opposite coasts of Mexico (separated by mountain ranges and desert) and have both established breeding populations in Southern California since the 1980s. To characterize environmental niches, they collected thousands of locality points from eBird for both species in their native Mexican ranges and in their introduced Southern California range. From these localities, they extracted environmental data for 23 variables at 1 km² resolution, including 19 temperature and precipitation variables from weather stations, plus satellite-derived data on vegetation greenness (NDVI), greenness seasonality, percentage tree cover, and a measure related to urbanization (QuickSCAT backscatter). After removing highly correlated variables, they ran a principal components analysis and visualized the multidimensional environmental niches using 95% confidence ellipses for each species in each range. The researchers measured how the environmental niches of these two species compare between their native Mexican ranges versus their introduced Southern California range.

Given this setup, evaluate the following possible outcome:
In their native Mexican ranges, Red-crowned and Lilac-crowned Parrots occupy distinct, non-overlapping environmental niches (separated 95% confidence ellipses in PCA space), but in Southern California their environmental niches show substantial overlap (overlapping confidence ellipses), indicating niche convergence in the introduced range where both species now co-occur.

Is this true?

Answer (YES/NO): NO